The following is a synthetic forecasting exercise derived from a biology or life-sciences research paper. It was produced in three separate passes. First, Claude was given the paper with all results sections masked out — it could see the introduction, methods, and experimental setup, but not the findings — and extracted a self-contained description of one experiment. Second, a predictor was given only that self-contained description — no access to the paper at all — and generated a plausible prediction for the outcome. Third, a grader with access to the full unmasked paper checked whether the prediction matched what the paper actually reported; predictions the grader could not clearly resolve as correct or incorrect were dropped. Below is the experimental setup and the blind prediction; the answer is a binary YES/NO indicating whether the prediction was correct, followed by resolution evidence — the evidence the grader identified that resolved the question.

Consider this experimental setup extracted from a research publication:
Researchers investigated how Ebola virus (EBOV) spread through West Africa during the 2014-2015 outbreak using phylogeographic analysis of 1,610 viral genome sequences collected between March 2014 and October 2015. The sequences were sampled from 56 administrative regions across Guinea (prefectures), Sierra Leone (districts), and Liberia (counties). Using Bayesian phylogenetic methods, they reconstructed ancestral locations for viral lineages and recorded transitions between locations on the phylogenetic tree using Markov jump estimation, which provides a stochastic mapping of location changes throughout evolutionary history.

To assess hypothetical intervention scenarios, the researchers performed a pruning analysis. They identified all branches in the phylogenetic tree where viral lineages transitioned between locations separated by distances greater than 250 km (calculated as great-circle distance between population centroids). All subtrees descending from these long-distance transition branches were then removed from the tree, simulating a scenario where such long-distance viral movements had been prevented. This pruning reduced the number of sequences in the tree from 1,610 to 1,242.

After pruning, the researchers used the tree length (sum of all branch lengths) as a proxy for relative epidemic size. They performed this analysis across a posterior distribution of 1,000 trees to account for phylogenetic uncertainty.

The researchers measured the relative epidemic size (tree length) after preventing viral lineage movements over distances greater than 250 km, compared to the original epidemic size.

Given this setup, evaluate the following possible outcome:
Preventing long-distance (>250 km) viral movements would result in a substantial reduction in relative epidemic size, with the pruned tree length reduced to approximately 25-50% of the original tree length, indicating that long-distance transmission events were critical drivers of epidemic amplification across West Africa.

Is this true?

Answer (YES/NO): NO